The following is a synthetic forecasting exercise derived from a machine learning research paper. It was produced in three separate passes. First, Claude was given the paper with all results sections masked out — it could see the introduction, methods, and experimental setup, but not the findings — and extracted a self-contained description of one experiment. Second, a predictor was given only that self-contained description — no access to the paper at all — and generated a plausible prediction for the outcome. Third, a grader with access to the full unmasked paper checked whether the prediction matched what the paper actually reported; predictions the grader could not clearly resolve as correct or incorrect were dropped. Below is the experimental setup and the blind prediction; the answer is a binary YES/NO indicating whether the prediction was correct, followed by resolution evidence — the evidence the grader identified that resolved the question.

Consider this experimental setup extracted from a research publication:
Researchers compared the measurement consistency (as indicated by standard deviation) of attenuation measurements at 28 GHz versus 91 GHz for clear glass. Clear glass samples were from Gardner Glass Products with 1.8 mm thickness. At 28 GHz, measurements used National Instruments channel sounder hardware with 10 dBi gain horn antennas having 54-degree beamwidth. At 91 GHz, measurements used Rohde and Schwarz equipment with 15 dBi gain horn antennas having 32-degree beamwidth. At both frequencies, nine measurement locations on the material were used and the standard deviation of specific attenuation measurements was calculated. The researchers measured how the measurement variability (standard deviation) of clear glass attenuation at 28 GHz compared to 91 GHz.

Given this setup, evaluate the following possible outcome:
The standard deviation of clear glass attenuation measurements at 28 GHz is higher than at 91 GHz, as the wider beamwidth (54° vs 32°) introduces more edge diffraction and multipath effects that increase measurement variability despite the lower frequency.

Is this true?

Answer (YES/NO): NO